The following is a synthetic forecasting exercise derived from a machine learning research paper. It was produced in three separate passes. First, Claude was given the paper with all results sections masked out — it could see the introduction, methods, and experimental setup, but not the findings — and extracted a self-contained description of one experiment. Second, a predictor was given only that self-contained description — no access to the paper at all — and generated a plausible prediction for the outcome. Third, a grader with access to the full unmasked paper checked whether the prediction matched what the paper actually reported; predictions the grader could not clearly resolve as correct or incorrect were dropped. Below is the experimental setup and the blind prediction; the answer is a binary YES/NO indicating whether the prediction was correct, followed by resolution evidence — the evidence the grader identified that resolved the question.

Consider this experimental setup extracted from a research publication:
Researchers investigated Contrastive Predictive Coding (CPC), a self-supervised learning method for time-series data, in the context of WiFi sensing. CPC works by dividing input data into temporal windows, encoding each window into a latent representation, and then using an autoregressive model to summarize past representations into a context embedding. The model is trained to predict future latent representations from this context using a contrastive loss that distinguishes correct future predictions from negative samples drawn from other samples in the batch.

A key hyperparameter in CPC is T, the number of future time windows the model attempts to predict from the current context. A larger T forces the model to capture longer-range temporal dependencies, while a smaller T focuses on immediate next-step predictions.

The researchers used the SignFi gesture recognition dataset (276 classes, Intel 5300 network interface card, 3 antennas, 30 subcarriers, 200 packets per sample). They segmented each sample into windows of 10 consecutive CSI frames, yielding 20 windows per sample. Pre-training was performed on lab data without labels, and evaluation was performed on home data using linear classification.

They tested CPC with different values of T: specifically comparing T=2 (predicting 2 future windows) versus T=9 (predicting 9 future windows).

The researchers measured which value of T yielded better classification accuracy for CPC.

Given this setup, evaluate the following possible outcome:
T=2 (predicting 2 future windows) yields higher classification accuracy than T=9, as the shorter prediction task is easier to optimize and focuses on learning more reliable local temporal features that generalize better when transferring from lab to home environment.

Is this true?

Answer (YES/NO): YES